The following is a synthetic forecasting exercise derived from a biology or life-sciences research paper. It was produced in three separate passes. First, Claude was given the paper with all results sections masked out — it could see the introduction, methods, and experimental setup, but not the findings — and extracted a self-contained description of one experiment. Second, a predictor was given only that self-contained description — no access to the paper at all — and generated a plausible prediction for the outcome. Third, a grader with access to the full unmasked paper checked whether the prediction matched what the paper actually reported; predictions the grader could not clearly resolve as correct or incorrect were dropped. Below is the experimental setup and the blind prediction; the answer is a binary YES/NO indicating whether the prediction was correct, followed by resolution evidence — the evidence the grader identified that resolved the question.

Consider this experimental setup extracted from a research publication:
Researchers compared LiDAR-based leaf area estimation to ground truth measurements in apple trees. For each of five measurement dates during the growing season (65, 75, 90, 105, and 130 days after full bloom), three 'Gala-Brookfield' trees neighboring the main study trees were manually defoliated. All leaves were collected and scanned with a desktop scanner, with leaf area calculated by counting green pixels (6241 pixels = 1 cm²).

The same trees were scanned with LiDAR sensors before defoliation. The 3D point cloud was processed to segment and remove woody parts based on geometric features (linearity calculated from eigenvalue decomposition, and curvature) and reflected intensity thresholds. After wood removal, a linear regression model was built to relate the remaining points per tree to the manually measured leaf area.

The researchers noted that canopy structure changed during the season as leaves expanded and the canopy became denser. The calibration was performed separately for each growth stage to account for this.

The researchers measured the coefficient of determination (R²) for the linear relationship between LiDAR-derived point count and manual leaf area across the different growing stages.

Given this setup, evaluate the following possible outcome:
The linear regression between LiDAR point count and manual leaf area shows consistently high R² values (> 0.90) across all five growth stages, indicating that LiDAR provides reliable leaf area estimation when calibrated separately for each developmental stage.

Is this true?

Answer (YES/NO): NO